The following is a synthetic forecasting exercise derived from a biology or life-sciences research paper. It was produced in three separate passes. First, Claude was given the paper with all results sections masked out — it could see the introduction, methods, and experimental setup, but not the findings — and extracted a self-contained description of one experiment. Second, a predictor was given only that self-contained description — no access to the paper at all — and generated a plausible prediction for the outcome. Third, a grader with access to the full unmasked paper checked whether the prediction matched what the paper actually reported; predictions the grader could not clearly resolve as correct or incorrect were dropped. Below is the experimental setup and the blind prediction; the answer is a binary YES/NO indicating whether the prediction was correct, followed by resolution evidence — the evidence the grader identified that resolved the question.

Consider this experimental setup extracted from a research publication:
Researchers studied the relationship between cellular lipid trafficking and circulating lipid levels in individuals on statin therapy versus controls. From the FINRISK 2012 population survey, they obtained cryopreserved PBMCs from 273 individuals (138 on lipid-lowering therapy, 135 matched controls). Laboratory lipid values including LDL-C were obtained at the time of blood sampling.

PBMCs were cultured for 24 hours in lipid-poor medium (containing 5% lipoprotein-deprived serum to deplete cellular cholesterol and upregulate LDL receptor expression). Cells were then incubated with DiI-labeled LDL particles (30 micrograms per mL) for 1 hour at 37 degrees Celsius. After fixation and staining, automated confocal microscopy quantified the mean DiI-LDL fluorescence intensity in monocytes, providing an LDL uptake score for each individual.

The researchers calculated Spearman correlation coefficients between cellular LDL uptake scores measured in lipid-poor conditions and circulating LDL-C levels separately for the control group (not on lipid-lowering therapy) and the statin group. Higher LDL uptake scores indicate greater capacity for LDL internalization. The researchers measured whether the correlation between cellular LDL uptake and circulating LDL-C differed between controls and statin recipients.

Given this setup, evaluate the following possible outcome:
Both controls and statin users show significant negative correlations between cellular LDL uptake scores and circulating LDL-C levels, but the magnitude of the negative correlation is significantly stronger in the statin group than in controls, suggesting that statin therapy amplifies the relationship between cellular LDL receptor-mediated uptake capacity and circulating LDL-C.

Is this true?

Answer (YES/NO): NO